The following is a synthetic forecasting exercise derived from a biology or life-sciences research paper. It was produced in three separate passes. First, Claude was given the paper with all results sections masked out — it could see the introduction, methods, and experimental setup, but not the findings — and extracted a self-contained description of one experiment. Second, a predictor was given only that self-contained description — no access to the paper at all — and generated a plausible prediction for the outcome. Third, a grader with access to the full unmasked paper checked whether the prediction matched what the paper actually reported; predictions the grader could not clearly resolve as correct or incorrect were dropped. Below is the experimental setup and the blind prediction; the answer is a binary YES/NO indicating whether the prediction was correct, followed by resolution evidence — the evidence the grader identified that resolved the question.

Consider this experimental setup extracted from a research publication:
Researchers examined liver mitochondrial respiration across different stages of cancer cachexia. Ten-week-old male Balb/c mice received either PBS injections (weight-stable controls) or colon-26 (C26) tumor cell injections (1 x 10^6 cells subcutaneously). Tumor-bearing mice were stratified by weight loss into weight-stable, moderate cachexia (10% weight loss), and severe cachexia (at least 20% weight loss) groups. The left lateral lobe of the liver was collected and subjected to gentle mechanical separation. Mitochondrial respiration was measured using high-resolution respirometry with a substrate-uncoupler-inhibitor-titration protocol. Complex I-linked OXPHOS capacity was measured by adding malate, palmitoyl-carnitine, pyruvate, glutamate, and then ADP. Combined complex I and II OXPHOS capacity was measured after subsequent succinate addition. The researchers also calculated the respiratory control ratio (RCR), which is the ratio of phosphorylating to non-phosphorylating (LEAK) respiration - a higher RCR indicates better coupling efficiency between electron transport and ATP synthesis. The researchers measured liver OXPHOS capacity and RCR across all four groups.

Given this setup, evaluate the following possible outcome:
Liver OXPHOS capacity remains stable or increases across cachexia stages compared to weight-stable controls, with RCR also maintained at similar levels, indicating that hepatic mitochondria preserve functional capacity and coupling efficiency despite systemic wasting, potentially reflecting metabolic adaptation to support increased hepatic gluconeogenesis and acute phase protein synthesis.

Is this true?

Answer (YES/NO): NO